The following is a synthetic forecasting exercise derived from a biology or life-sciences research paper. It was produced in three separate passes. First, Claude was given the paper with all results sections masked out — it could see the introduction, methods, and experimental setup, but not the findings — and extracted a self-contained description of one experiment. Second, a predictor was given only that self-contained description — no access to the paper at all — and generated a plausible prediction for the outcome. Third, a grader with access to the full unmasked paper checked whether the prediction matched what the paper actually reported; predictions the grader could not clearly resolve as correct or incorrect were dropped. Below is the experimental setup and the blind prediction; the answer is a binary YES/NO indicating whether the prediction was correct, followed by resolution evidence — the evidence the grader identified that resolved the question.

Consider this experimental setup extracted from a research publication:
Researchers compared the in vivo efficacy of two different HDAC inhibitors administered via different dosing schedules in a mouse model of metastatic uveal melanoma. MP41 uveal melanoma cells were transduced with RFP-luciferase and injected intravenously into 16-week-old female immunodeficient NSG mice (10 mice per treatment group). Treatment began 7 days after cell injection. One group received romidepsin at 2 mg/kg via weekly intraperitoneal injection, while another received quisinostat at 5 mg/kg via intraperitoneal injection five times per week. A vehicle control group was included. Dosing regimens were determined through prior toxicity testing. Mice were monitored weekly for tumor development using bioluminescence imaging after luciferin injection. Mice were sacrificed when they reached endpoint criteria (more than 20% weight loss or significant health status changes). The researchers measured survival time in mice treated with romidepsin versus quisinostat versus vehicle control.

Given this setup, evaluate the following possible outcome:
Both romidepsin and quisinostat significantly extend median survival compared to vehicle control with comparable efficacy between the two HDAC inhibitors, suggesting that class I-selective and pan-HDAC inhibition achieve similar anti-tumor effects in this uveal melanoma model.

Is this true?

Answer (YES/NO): NO